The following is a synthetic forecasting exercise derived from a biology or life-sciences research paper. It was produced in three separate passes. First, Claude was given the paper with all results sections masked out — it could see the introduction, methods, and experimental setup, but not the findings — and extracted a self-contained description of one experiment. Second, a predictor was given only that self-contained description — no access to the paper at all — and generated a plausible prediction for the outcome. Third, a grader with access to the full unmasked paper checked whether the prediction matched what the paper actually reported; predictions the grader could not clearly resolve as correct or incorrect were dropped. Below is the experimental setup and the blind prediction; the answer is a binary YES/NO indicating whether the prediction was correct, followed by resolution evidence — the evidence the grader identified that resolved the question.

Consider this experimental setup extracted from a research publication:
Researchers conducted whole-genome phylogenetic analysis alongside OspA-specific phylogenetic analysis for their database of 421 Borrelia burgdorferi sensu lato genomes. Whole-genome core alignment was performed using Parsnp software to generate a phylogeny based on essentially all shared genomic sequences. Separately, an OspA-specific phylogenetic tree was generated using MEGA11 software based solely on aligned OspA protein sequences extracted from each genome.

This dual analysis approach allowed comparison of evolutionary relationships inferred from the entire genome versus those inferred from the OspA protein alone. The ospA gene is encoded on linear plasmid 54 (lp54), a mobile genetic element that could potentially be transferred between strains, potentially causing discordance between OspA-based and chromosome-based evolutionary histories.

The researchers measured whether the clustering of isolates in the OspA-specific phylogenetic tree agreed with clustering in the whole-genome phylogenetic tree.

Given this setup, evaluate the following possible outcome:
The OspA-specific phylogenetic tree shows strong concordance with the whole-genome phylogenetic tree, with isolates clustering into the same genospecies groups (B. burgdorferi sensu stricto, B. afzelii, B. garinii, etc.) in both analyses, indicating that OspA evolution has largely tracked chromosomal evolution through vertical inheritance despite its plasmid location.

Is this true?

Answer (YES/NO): YES